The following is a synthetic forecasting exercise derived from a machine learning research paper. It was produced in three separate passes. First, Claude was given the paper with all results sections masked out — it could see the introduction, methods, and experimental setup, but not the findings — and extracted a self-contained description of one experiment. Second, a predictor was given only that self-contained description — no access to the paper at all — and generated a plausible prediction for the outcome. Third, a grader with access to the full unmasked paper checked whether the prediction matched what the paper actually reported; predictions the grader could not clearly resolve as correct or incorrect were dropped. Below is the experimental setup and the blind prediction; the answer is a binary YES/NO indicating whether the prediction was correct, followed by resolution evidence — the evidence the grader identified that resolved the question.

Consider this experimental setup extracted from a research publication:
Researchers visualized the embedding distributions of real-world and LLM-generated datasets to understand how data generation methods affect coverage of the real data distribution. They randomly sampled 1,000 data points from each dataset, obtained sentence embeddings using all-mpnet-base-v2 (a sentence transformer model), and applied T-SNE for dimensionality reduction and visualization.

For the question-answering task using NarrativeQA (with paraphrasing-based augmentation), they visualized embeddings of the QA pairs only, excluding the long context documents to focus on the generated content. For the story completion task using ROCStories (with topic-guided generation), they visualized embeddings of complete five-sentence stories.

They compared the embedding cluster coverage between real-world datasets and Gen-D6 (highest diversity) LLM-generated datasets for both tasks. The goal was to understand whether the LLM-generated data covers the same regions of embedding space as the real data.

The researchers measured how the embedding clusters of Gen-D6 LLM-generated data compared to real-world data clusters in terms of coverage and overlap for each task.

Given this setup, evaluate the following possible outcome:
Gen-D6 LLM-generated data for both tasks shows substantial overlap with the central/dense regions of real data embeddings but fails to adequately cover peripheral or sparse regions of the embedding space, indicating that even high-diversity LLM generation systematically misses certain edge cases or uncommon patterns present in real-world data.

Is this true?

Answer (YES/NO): NO